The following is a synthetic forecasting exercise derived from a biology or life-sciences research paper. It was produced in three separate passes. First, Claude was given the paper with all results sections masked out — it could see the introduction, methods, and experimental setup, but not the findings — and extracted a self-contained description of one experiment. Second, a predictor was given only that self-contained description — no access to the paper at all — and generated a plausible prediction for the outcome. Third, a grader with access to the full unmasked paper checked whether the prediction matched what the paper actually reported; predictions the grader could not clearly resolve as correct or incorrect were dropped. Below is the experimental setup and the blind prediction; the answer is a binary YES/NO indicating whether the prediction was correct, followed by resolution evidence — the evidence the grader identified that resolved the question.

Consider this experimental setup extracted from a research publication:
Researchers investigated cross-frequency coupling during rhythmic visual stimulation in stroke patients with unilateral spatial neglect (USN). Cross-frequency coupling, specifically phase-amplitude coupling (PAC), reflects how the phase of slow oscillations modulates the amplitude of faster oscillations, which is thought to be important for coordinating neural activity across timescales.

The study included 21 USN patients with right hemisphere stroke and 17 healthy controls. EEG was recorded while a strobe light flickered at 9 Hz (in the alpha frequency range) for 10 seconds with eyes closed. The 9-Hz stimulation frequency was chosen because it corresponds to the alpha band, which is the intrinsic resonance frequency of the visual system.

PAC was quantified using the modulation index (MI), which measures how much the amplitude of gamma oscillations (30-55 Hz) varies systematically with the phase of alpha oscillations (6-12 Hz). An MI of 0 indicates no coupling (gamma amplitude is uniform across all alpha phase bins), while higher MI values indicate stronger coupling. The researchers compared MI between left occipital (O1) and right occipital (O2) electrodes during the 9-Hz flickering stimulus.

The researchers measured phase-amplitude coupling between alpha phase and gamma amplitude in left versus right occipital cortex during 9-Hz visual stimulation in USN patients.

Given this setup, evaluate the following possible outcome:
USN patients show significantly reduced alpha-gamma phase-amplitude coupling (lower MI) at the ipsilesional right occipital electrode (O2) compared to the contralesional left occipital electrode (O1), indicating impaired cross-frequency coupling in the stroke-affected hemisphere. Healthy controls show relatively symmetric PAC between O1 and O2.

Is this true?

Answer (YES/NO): YES